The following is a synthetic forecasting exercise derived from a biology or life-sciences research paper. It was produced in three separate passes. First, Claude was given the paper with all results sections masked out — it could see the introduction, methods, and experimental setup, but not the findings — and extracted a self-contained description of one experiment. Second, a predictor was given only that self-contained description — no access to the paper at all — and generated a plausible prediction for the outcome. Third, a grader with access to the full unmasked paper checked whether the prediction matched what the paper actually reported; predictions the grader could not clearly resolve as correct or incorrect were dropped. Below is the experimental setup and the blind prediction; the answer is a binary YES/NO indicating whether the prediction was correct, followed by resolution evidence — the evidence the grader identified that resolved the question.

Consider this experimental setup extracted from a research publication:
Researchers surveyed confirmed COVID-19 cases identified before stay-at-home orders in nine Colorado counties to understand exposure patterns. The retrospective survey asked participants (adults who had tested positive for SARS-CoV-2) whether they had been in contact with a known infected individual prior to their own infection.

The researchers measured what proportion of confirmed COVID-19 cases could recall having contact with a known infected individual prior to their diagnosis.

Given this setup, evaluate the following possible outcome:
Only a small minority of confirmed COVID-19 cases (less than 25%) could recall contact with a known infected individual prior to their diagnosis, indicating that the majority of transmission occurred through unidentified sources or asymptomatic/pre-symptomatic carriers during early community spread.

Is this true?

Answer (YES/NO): NO